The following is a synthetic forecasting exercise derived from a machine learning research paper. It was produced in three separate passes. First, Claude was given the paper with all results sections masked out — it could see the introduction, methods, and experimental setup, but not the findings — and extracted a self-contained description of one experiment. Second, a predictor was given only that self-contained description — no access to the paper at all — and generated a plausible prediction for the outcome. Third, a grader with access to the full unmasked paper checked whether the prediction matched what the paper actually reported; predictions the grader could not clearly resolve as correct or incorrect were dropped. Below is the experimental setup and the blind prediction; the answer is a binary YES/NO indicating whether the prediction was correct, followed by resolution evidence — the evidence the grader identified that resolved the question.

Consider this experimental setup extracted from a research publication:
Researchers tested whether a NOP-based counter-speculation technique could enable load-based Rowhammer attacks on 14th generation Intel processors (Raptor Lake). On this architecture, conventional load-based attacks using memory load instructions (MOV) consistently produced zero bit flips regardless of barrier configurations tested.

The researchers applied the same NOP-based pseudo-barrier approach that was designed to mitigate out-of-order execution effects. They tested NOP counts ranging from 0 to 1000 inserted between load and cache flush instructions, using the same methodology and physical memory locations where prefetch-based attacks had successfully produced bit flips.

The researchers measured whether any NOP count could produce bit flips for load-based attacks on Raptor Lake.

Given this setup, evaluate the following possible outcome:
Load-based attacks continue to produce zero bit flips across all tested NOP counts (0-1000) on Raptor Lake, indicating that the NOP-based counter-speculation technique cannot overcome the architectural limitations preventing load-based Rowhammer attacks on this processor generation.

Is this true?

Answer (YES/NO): YES